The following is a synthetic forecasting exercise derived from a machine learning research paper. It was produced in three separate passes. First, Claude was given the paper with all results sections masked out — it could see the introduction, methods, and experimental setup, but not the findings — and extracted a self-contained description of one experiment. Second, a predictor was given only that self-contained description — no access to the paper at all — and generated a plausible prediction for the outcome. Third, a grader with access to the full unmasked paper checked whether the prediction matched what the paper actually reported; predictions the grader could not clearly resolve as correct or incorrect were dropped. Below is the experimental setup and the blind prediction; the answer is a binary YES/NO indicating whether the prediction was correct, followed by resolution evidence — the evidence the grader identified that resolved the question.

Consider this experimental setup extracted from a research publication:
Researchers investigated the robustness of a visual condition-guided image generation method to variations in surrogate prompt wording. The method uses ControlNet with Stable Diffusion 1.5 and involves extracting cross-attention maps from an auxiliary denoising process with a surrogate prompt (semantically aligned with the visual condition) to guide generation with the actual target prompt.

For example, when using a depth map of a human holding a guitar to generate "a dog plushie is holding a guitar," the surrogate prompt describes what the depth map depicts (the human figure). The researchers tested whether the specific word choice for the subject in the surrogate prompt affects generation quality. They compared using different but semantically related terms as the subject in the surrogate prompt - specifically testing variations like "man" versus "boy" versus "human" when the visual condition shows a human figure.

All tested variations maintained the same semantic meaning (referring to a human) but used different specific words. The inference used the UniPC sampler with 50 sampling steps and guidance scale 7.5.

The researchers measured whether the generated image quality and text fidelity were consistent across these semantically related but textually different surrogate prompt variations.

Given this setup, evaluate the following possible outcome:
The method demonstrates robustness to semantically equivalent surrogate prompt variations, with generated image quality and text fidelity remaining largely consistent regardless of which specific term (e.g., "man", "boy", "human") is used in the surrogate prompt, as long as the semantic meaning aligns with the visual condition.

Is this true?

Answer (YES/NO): YES